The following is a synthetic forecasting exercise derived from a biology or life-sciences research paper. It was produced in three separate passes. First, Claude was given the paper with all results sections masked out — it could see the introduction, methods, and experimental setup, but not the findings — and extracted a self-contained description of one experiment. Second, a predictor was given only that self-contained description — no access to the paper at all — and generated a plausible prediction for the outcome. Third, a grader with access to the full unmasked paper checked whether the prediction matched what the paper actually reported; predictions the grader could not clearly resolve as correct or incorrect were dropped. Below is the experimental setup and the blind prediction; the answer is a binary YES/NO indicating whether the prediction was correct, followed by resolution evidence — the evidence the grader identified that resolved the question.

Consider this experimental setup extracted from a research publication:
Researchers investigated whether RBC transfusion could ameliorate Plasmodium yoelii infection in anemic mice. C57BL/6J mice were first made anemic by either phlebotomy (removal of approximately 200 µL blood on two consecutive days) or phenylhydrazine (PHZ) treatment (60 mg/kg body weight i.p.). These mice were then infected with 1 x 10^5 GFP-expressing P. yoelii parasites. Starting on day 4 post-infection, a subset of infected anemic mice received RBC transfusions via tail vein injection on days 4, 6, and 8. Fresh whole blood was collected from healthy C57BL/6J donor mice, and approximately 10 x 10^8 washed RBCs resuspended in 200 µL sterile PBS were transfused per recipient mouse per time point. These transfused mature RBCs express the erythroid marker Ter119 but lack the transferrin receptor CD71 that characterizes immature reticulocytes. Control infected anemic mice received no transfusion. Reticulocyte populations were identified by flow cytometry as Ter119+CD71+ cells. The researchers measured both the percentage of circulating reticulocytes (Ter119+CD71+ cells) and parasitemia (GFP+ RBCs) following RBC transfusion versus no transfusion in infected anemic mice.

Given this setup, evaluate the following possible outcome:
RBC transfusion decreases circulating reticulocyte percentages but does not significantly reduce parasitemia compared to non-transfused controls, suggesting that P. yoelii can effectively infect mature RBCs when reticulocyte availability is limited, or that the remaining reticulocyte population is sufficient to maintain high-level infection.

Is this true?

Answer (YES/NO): NO